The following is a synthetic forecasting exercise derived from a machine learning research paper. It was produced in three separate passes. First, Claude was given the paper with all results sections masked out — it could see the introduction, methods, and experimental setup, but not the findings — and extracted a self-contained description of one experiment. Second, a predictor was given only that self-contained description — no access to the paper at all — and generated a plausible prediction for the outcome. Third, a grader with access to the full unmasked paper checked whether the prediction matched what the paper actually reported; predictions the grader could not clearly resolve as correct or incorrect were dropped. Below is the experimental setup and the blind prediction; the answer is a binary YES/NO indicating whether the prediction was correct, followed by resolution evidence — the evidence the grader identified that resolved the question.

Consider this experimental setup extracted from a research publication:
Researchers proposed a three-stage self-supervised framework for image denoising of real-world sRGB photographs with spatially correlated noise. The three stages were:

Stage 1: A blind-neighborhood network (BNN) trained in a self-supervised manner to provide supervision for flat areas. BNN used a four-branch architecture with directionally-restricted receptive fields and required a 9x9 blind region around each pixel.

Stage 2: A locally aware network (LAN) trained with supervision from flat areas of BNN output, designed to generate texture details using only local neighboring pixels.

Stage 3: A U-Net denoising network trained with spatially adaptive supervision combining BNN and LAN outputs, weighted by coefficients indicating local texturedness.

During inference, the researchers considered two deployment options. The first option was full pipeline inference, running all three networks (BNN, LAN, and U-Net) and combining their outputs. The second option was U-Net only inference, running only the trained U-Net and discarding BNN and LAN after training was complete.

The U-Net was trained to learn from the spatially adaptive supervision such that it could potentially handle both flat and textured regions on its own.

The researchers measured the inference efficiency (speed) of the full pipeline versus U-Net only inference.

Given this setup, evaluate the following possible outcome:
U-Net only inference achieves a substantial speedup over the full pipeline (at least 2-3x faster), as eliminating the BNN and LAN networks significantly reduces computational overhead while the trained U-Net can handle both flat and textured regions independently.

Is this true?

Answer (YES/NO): YES